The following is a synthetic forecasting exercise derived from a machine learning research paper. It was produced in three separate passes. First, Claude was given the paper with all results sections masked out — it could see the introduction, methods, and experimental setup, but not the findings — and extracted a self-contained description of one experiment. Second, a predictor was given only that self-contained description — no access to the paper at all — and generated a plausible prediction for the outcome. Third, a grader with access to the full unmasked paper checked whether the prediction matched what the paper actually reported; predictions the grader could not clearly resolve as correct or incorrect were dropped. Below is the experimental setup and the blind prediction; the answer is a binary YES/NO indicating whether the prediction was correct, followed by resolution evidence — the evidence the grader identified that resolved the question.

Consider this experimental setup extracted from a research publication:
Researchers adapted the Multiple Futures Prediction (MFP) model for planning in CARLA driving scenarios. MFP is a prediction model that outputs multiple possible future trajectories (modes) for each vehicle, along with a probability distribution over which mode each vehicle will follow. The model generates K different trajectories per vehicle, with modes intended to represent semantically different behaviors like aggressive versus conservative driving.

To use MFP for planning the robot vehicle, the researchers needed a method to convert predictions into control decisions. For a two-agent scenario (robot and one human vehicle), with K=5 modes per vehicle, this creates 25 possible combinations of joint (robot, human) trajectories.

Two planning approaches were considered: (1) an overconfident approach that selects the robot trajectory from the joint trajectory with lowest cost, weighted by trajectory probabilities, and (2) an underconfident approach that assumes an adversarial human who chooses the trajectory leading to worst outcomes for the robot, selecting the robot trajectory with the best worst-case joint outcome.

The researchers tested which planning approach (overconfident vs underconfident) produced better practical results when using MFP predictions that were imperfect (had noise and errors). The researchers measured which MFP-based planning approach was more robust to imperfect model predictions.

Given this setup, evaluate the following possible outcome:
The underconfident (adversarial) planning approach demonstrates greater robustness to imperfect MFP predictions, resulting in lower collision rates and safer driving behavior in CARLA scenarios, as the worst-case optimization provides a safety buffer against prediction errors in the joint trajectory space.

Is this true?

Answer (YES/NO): NO